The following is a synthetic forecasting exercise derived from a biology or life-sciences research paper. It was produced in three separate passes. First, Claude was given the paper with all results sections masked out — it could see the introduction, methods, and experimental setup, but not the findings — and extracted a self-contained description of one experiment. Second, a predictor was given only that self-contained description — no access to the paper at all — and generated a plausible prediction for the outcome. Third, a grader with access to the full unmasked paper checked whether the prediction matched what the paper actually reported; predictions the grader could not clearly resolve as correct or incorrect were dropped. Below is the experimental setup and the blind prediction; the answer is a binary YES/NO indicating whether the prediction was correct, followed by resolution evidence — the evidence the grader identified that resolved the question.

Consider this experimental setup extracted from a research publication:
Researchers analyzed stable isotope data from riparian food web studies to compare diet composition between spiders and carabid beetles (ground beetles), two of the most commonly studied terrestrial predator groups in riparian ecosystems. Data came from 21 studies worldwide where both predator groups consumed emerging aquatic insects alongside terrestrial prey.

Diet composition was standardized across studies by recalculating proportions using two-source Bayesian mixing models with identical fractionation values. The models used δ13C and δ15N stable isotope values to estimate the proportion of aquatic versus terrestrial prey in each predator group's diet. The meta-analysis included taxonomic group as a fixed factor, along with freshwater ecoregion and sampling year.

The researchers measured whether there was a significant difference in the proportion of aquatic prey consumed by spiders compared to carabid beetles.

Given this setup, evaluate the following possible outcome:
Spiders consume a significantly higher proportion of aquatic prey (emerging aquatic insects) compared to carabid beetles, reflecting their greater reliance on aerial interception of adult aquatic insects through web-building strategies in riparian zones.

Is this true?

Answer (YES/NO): NO